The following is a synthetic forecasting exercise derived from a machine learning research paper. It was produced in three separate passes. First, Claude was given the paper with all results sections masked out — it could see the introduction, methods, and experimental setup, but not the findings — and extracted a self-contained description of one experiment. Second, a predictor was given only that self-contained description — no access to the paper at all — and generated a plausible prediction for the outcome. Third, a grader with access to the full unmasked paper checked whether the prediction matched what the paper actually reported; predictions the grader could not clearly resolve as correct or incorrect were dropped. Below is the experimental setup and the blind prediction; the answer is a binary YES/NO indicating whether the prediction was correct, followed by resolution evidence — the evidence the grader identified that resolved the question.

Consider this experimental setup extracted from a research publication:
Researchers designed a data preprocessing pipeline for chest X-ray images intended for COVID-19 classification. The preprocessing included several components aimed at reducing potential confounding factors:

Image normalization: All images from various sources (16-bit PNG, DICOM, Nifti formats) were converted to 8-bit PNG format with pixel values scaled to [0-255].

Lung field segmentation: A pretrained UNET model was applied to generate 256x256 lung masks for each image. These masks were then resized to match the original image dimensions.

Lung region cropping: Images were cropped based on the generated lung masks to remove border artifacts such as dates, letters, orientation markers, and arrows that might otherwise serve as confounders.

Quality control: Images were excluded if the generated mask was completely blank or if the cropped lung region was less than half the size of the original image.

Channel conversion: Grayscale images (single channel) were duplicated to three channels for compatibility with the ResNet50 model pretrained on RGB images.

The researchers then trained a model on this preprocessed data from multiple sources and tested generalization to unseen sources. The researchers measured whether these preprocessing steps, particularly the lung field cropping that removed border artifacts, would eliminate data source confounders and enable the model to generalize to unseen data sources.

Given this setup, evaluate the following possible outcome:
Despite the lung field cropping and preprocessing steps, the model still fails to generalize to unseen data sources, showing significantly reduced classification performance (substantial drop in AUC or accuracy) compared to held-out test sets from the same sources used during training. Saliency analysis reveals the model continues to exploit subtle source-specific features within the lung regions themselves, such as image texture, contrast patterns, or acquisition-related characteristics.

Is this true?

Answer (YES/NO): NO